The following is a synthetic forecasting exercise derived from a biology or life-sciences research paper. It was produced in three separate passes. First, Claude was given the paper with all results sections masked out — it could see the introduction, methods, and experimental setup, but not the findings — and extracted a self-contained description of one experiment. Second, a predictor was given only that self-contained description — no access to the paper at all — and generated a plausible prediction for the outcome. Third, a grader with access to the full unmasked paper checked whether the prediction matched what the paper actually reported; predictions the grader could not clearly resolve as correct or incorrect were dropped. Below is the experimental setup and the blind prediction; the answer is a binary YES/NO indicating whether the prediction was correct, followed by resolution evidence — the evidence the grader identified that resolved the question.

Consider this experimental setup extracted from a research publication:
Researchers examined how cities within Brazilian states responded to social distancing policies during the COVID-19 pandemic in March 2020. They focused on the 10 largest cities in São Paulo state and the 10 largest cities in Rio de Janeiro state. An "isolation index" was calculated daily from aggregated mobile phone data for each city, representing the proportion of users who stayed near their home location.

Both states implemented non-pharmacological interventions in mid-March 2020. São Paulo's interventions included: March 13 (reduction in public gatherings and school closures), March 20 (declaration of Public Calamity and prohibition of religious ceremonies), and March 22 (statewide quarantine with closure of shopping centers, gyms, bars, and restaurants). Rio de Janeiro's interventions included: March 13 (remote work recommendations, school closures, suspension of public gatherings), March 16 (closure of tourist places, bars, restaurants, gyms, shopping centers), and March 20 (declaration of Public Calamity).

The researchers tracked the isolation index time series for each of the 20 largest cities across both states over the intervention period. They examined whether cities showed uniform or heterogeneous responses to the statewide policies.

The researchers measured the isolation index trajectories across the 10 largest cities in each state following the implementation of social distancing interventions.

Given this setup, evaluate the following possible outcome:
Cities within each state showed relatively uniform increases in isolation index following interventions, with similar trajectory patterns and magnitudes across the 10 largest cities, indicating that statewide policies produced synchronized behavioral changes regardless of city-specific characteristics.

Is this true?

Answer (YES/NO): YES